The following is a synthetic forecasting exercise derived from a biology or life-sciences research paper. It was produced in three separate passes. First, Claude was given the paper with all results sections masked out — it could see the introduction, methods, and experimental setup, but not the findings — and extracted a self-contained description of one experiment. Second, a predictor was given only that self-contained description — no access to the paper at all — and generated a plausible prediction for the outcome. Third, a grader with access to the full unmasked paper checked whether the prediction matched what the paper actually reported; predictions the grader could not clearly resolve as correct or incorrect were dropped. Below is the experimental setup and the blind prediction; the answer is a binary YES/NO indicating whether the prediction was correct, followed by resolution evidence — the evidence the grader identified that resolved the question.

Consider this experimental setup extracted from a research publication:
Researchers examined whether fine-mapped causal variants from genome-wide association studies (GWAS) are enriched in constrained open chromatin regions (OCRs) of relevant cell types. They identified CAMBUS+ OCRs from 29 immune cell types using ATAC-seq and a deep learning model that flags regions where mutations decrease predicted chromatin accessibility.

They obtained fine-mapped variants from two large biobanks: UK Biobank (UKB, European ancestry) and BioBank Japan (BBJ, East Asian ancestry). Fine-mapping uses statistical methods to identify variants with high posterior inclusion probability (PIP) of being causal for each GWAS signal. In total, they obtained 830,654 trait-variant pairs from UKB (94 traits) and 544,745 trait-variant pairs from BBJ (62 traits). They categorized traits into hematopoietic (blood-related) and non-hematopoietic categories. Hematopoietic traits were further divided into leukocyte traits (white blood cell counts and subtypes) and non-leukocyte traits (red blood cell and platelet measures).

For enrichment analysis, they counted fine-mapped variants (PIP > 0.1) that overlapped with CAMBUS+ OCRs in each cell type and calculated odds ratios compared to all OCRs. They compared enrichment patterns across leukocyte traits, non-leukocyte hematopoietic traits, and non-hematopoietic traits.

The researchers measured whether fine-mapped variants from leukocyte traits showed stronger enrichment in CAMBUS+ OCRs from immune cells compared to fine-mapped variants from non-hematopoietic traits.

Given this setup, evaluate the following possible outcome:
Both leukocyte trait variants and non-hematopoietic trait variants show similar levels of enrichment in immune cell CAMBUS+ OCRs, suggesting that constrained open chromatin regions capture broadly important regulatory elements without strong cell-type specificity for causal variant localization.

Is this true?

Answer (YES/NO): NO